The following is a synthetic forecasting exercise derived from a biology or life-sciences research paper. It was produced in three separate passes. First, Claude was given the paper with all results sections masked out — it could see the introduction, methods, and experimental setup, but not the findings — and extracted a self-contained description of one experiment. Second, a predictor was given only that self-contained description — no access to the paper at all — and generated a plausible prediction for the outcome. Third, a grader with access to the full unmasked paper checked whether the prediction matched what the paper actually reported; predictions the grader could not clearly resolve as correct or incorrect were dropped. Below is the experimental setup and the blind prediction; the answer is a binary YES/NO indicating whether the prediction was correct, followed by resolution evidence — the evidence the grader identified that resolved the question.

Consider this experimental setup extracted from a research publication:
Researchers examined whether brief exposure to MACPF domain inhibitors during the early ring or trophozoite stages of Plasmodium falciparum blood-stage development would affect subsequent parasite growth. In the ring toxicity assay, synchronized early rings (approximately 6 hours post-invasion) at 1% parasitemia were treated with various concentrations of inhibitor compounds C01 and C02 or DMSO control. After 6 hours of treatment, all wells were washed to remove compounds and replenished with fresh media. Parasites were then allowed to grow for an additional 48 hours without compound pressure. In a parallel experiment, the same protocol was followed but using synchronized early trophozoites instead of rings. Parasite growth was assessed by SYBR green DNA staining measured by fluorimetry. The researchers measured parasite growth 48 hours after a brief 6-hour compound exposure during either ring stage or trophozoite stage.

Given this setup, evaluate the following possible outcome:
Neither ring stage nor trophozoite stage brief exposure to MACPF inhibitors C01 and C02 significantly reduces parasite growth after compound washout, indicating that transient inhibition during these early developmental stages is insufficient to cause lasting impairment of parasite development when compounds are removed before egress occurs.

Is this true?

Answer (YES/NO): YES